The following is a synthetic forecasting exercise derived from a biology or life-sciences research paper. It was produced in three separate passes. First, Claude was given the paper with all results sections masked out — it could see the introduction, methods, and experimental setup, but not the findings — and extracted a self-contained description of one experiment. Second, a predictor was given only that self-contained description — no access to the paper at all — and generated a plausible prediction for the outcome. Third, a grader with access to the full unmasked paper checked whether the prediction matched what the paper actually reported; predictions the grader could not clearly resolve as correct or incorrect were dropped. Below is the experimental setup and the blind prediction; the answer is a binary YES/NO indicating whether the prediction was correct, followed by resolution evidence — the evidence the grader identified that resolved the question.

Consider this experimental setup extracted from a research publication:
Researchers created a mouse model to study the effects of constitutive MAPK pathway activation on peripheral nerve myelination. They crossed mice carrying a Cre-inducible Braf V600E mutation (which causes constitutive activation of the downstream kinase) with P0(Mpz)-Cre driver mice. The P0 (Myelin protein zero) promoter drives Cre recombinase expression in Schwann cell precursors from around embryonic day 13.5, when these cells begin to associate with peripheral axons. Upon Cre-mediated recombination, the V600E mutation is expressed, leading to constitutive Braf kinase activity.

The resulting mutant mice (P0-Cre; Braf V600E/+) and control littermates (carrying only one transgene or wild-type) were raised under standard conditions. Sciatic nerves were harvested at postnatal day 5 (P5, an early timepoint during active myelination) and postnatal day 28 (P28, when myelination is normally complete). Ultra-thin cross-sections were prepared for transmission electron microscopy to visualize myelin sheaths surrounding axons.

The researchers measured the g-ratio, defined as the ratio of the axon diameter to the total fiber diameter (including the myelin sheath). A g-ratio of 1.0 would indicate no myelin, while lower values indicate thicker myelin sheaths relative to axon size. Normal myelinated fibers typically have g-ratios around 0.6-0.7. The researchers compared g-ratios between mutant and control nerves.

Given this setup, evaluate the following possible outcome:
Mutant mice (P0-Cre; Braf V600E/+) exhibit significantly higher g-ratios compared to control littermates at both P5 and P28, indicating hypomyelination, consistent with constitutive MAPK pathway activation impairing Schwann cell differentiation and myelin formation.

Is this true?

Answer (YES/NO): NO